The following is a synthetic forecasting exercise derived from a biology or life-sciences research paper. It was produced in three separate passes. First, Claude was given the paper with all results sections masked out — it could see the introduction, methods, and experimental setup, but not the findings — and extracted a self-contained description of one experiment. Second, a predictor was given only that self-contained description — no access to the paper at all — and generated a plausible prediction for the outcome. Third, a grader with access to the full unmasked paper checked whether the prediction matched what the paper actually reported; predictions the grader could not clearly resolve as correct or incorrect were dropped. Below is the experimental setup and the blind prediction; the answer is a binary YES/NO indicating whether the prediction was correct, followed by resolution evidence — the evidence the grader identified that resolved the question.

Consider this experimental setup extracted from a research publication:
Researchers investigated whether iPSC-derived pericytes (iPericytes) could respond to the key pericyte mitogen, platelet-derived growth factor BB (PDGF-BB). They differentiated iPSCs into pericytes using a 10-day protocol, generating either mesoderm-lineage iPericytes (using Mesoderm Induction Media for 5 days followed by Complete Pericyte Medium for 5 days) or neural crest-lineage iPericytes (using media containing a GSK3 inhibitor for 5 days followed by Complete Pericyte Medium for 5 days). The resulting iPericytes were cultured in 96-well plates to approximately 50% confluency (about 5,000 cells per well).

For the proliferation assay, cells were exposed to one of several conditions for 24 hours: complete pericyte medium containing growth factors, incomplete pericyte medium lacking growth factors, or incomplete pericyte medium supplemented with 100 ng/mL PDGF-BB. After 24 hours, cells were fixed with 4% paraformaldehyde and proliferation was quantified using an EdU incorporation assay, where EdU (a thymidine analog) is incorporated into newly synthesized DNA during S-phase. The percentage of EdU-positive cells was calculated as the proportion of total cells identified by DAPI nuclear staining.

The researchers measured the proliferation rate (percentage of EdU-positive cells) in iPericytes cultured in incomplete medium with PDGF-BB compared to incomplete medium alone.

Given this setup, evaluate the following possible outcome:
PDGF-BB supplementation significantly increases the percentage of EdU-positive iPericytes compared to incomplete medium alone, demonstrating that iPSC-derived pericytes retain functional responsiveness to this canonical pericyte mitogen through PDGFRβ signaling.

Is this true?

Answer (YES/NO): YES